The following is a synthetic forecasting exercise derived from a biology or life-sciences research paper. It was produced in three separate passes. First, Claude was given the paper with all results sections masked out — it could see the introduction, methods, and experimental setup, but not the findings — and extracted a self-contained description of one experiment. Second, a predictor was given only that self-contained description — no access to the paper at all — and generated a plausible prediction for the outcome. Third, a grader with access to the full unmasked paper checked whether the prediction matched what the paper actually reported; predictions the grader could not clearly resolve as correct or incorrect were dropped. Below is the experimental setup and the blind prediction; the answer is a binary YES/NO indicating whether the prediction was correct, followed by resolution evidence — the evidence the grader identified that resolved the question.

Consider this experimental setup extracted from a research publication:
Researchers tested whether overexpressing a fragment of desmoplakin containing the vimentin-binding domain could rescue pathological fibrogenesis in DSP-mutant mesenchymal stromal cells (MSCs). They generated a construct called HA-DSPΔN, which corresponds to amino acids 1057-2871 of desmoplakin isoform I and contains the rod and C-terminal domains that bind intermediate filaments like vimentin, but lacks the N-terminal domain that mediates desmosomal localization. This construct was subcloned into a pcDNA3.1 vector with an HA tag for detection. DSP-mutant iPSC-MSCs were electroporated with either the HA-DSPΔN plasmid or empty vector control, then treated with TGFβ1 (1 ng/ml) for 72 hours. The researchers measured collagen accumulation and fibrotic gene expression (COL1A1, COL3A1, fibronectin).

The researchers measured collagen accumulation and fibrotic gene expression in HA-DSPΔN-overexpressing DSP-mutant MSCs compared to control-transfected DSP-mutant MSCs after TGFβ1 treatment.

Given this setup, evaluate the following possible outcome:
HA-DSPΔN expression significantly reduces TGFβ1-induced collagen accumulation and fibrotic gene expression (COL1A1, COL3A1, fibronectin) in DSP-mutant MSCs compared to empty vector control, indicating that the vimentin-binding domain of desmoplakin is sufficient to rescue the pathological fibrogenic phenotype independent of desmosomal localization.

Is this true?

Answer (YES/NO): YES